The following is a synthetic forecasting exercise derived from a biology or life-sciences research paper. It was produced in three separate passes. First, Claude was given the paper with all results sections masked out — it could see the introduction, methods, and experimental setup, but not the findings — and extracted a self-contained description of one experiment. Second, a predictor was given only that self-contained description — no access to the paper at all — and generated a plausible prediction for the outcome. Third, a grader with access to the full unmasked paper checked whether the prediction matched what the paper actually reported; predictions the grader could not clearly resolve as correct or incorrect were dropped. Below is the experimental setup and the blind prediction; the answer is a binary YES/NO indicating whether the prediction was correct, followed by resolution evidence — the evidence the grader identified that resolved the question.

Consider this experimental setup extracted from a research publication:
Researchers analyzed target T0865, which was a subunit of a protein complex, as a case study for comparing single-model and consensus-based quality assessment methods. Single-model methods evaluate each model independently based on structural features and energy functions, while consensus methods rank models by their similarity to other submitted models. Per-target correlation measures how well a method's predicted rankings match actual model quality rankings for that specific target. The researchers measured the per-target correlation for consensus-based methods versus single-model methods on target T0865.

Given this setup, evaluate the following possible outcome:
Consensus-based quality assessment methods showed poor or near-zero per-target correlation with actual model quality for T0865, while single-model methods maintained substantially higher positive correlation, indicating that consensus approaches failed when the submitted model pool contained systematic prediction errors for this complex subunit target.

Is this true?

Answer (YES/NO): NO